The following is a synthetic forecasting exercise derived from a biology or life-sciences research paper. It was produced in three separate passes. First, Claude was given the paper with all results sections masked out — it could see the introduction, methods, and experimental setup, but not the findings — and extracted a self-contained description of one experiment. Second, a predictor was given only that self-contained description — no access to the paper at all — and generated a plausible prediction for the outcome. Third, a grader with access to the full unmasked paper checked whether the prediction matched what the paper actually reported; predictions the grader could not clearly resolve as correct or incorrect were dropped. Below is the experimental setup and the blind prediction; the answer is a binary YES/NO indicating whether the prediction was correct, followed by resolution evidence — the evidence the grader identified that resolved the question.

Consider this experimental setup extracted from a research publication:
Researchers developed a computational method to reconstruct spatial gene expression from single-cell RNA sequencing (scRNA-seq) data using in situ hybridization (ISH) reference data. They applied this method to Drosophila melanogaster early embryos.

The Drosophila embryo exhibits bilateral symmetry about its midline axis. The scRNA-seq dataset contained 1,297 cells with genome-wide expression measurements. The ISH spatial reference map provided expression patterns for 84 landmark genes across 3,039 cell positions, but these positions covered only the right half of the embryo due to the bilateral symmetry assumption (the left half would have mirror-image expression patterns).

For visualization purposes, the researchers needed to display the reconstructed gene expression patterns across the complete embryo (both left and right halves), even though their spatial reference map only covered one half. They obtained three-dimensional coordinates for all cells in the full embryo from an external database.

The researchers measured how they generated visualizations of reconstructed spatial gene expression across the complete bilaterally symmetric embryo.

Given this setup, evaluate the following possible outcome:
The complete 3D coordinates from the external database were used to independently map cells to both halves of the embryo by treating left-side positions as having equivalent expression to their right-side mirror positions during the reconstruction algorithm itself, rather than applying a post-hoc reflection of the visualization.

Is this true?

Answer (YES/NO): NO